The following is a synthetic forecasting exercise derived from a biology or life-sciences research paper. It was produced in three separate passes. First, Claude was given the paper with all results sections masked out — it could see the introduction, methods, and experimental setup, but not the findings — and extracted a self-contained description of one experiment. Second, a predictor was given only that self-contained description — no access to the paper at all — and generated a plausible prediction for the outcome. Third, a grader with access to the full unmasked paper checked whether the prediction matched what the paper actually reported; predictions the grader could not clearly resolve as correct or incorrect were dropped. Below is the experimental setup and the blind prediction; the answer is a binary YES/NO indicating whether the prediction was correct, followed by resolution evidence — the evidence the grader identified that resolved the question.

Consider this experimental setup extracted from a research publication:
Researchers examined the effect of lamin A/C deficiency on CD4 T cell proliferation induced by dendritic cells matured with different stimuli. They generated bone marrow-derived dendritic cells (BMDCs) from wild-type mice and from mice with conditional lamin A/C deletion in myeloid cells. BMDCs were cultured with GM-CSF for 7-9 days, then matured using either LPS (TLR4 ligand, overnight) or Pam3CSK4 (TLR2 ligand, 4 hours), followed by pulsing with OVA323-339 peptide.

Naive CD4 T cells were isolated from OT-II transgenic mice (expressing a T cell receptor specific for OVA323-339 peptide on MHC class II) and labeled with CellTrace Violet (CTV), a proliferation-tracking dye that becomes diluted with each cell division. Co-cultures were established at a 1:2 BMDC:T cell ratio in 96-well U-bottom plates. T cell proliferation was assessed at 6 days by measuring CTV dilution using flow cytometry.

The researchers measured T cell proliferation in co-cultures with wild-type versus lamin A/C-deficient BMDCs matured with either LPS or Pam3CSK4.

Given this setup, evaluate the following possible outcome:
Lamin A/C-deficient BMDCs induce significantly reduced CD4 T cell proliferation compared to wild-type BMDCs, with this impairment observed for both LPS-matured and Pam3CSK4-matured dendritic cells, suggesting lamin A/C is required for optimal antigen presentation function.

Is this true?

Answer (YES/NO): NO